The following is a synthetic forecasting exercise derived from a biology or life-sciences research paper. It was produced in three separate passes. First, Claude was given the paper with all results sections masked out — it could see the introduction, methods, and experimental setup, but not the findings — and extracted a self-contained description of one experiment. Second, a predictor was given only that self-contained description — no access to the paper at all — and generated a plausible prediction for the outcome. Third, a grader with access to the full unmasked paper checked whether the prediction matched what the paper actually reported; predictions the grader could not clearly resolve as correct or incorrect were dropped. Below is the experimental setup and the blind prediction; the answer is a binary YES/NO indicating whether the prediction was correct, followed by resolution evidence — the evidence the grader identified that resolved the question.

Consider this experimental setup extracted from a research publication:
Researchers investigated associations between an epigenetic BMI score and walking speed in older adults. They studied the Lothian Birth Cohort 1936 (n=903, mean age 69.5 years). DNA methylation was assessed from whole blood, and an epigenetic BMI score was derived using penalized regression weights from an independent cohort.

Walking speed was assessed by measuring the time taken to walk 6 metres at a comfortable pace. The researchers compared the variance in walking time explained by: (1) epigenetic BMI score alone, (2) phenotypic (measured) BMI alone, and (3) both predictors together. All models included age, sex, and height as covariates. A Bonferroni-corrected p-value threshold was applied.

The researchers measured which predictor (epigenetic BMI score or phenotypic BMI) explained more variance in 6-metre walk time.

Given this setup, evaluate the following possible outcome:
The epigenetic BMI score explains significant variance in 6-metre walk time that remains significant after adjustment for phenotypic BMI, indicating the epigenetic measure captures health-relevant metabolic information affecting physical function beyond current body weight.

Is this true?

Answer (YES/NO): YES